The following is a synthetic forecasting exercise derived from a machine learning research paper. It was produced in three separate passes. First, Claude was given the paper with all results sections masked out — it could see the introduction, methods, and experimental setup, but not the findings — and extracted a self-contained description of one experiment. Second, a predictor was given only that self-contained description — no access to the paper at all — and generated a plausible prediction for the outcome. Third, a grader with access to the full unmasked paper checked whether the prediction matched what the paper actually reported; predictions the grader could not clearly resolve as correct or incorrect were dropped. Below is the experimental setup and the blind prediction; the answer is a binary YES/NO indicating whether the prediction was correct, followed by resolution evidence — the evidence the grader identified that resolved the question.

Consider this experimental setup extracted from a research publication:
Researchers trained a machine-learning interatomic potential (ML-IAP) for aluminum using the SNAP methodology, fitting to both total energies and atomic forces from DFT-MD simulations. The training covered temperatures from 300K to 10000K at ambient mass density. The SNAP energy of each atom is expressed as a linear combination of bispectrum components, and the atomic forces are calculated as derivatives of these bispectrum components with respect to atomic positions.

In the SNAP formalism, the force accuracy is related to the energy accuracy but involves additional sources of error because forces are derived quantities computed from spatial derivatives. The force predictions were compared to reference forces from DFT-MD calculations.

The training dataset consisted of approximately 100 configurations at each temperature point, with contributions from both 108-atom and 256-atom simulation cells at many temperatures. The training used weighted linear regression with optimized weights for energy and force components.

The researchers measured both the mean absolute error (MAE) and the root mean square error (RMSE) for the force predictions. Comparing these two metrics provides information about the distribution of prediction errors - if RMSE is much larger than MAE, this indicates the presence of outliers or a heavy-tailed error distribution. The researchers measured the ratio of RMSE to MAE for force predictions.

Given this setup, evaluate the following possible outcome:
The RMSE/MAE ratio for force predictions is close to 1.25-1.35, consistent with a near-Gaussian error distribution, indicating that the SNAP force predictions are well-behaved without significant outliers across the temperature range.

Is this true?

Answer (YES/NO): NO